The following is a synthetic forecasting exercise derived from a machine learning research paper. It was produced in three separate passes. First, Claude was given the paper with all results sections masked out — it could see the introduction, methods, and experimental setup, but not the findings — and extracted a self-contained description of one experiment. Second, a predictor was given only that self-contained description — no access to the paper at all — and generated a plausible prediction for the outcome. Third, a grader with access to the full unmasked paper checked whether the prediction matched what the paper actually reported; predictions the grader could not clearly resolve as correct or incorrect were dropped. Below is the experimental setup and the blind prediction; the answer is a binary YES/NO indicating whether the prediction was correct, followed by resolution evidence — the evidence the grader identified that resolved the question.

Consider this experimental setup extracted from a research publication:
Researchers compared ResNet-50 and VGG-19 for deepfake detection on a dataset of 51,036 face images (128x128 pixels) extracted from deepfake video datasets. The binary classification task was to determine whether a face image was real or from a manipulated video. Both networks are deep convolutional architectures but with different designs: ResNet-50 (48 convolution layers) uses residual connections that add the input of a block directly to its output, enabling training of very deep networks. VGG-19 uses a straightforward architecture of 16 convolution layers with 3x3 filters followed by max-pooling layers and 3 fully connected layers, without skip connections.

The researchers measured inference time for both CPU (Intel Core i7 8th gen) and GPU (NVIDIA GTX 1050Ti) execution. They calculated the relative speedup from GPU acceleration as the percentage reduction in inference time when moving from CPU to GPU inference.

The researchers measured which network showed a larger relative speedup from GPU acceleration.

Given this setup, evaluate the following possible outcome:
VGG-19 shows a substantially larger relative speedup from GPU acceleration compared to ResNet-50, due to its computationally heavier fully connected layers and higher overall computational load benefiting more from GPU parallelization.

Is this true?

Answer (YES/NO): NO